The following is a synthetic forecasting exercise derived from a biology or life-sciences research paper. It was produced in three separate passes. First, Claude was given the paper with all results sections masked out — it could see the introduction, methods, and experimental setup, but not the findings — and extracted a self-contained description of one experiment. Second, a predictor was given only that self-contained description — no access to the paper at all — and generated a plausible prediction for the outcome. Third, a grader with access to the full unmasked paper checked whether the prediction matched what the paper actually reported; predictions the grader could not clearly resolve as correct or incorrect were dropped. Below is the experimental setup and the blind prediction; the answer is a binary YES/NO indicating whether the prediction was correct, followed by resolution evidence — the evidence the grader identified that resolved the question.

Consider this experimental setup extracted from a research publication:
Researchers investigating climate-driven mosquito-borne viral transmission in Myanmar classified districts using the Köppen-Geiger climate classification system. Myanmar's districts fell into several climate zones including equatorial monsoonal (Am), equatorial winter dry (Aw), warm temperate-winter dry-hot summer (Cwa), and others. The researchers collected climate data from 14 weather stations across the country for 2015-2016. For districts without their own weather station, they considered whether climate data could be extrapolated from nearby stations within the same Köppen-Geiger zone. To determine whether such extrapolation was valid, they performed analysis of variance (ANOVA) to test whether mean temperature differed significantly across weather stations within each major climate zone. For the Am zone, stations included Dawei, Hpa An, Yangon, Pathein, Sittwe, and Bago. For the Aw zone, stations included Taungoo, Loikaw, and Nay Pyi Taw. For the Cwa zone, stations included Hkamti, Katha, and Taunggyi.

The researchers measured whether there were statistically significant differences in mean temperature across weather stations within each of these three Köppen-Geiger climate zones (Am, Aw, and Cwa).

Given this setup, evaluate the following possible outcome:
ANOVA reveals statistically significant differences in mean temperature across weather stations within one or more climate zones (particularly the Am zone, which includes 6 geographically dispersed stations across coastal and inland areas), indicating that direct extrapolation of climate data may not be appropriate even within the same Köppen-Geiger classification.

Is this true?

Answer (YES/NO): NO